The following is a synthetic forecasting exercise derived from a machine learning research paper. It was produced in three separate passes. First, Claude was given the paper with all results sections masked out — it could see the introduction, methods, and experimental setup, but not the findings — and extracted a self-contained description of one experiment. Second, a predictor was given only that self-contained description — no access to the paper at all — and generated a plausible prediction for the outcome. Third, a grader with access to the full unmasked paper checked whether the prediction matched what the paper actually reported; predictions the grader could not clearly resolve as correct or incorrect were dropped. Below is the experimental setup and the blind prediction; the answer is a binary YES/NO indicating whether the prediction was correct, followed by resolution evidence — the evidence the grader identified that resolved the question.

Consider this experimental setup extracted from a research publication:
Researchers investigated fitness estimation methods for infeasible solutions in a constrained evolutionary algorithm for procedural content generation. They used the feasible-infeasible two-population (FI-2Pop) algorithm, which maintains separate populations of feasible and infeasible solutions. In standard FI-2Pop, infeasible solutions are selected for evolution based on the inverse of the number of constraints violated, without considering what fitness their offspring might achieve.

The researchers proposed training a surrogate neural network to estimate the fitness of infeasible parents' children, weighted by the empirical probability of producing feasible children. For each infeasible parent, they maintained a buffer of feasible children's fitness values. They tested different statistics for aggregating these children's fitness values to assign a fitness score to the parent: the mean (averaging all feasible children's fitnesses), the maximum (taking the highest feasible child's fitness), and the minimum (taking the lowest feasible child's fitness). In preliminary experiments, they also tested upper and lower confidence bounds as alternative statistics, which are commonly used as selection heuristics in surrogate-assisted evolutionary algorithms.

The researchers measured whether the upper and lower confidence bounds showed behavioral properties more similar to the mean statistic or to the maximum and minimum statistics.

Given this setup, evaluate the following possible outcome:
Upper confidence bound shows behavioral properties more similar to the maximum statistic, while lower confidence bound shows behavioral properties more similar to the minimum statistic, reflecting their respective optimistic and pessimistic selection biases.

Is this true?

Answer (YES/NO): NO